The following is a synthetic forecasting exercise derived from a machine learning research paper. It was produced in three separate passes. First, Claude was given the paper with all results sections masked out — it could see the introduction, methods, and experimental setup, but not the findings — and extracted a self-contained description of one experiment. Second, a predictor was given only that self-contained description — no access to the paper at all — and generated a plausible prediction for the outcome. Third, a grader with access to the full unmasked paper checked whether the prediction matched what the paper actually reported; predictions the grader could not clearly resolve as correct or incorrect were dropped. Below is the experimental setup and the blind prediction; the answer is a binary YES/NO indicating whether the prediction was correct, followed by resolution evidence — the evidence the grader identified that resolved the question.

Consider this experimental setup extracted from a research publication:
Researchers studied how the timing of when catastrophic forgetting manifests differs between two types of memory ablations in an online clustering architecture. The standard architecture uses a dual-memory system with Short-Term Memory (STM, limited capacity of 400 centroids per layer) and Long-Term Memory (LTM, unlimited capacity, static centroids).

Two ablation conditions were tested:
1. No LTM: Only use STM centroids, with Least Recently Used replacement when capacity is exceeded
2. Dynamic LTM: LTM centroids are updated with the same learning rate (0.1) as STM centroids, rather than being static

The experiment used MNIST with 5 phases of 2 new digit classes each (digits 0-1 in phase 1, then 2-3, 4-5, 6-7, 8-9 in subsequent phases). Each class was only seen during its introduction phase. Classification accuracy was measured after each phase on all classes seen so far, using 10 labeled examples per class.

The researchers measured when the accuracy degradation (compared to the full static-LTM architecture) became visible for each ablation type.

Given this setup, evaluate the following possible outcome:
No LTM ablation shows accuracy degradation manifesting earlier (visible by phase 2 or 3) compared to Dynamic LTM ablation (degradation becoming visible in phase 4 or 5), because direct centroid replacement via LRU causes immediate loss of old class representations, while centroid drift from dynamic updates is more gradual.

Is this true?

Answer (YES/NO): NO